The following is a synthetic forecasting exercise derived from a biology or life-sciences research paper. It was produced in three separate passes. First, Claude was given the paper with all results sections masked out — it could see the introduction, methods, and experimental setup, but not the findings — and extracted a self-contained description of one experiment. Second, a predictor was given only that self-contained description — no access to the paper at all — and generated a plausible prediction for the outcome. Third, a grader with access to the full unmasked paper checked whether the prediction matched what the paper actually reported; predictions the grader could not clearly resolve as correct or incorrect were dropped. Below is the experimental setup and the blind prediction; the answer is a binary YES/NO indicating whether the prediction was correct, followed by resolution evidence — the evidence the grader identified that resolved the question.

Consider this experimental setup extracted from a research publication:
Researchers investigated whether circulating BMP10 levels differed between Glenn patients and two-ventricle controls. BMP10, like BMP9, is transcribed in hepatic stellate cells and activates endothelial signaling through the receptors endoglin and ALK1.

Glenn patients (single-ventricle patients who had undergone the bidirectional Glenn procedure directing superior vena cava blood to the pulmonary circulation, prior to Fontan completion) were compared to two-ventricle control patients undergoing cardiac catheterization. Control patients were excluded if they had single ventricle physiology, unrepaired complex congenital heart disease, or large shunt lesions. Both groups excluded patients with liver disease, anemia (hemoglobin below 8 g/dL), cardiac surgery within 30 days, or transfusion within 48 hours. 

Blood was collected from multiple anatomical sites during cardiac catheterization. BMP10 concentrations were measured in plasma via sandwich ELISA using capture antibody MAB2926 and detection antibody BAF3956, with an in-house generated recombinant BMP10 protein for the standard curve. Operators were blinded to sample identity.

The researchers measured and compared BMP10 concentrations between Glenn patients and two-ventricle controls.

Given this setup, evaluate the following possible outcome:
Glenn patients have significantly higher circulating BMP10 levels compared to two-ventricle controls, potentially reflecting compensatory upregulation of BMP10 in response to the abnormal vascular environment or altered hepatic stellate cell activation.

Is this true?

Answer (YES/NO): NO